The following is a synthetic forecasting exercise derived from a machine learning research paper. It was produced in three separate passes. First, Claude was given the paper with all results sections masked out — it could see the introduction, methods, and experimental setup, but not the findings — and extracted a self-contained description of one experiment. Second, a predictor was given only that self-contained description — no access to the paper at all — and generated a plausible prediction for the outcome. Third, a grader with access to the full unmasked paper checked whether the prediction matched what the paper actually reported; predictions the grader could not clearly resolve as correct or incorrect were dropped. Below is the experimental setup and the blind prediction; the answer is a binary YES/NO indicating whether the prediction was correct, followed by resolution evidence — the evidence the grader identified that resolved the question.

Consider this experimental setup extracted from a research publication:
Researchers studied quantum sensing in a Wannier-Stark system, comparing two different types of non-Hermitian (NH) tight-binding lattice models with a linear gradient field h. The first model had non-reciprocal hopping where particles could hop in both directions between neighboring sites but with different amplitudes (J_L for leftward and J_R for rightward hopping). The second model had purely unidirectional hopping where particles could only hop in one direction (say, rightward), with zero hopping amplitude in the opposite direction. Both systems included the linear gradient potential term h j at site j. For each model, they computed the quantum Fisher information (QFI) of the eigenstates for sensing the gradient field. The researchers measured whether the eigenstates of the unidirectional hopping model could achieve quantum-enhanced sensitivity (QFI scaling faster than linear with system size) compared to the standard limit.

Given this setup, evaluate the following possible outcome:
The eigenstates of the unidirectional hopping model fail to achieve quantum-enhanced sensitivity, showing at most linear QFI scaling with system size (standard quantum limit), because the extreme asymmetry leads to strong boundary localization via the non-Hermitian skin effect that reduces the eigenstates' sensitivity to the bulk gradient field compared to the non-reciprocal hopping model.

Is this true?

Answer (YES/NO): NO